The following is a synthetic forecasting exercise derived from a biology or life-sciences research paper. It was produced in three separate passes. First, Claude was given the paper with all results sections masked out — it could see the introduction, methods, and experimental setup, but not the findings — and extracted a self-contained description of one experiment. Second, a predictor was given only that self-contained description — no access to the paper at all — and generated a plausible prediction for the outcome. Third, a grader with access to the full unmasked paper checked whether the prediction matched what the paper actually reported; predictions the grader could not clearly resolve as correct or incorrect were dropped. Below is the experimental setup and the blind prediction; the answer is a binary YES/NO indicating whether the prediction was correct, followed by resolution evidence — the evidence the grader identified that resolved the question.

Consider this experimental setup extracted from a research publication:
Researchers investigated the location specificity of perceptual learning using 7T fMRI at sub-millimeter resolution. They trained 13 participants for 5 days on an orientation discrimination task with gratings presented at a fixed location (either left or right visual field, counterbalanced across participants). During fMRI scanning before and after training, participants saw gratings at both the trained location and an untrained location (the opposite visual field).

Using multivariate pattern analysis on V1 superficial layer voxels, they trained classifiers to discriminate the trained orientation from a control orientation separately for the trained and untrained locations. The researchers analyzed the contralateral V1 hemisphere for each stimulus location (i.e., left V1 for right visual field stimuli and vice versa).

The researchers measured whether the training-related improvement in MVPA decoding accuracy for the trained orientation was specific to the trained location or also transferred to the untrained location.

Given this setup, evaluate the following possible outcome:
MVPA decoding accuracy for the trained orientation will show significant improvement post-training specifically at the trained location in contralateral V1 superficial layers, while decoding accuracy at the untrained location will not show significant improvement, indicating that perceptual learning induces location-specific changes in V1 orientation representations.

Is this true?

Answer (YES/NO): YES